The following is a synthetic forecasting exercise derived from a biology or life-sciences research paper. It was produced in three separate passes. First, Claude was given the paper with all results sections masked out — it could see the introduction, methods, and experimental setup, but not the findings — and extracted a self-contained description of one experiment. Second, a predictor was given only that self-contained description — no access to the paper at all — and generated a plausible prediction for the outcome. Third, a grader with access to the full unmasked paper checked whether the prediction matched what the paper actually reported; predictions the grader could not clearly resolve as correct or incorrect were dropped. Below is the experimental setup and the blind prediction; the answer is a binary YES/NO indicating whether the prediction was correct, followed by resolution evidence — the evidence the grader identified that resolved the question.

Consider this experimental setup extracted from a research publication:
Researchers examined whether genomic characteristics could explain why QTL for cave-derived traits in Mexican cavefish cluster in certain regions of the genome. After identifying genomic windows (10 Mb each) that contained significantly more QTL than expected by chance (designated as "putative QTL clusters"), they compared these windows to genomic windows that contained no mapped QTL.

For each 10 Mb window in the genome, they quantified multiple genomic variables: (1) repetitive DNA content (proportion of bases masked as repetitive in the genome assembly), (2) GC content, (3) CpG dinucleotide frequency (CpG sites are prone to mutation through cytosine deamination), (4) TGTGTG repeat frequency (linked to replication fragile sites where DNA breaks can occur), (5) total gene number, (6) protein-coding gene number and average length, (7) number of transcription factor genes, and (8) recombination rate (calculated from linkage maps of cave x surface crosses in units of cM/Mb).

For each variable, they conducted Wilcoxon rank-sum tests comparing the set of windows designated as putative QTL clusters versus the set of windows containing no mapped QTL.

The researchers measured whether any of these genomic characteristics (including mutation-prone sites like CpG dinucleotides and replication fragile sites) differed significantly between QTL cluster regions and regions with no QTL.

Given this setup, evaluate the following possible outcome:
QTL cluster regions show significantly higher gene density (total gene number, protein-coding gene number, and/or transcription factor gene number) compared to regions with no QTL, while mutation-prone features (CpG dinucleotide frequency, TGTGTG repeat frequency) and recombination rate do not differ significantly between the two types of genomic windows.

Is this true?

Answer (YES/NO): NO